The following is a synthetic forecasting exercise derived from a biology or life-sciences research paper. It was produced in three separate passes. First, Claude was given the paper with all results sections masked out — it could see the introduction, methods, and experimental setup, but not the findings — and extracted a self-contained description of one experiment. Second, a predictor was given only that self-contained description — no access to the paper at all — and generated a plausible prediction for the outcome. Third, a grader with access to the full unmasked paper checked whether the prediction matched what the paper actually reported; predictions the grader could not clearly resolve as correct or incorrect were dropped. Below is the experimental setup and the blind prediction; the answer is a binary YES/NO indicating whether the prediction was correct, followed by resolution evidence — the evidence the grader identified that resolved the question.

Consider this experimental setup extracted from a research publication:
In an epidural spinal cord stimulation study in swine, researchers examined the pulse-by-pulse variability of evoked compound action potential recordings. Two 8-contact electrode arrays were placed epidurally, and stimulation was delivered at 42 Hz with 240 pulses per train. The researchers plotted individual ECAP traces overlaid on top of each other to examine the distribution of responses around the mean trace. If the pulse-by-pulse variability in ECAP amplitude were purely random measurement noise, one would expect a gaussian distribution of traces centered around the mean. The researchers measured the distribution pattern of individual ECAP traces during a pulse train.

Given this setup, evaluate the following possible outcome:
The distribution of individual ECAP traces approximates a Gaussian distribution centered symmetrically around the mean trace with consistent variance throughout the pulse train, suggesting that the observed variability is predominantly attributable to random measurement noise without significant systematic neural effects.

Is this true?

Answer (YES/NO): NO